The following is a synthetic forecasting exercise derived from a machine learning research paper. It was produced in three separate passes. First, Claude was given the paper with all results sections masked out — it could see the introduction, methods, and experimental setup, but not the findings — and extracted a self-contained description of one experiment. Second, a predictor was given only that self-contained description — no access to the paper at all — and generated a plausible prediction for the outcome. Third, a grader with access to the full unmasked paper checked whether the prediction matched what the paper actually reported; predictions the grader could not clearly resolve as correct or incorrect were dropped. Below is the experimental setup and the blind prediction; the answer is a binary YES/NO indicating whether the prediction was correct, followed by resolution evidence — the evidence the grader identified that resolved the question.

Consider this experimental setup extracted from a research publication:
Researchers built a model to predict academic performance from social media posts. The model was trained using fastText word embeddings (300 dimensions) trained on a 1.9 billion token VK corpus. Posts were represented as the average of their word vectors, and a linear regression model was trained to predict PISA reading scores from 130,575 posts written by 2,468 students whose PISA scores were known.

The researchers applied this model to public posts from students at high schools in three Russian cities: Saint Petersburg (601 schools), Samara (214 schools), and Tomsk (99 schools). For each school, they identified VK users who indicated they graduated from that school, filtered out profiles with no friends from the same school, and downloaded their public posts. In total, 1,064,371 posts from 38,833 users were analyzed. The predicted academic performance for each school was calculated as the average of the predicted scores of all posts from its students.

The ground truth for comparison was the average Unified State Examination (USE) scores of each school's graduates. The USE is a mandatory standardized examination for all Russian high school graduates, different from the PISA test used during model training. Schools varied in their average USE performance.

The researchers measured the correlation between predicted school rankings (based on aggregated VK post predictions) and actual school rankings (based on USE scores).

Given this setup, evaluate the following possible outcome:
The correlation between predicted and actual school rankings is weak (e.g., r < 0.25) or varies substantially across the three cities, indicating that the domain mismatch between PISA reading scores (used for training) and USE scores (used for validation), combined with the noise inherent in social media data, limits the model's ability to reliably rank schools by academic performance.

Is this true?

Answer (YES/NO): NO